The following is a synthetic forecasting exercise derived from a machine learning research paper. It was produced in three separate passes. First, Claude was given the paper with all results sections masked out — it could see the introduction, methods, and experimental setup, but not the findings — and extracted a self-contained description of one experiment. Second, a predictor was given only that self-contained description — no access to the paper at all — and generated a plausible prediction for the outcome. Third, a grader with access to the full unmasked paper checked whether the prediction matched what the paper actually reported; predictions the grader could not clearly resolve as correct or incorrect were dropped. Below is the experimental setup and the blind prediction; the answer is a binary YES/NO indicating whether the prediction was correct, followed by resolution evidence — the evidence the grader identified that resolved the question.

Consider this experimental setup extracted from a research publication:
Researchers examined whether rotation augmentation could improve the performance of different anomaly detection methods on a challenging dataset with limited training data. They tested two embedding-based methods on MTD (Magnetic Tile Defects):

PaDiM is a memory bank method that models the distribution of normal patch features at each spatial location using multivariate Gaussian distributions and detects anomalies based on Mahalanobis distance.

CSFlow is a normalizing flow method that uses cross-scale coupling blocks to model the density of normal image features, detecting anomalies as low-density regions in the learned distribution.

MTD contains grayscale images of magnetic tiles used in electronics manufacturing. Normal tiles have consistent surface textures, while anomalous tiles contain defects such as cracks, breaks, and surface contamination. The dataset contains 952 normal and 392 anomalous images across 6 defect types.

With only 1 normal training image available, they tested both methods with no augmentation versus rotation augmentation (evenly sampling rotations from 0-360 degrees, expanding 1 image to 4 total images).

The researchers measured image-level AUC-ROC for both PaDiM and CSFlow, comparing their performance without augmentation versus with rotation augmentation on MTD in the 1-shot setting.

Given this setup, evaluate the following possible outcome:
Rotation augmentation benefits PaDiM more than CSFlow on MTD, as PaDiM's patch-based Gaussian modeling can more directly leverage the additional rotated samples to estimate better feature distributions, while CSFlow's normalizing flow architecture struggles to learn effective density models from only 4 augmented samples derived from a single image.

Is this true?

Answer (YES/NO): YES